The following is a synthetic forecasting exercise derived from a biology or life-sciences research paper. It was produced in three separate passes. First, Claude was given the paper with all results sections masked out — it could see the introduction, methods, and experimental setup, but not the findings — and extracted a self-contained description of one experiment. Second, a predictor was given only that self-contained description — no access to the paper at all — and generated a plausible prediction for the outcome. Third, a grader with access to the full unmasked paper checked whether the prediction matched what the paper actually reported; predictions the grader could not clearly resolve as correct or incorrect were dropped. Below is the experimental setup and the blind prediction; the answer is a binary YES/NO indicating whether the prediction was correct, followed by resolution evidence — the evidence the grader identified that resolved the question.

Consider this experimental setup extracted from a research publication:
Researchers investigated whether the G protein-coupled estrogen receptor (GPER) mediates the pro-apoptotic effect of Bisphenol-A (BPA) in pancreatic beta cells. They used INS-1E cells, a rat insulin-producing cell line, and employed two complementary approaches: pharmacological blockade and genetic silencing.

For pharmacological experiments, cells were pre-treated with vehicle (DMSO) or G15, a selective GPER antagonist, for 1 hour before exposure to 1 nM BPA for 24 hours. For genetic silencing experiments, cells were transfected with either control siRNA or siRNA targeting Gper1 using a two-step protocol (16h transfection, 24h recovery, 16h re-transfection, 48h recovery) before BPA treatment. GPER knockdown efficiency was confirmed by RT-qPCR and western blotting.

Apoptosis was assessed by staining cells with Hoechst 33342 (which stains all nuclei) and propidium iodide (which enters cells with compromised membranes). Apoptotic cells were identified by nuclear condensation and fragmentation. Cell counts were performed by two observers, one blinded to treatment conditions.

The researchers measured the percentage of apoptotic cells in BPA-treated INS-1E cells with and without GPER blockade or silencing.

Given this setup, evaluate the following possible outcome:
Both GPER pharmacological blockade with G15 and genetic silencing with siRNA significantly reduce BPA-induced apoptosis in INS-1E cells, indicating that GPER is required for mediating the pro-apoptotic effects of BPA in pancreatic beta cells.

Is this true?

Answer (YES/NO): YES